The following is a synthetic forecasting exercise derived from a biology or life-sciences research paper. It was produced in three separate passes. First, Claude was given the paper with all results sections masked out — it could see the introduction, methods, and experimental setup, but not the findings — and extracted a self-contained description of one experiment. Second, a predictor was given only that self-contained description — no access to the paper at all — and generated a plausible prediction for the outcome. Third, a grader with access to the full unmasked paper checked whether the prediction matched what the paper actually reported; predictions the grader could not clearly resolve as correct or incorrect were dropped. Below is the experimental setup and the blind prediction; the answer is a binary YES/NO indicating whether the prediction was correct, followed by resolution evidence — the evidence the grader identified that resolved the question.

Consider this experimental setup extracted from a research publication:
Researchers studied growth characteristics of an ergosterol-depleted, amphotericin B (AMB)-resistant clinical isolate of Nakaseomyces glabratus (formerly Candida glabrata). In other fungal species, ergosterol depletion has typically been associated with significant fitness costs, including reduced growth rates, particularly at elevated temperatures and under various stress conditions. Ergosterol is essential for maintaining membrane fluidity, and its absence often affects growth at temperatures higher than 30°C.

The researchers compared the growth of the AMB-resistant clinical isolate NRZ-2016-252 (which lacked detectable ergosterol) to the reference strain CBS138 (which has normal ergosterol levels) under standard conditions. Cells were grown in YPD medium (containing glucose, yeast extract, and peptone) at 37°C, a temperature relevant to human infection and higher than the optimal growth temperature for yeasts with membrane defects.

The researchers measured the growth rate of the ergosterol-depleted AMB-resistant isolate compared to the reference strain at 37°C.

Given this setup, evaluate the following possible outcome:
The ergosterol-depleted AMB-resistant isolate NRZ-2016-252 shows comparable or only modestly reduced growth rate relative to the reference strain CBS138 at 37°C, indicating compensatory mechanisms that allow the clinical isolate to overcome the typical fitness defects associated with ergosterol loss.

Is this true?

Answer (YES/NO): YES